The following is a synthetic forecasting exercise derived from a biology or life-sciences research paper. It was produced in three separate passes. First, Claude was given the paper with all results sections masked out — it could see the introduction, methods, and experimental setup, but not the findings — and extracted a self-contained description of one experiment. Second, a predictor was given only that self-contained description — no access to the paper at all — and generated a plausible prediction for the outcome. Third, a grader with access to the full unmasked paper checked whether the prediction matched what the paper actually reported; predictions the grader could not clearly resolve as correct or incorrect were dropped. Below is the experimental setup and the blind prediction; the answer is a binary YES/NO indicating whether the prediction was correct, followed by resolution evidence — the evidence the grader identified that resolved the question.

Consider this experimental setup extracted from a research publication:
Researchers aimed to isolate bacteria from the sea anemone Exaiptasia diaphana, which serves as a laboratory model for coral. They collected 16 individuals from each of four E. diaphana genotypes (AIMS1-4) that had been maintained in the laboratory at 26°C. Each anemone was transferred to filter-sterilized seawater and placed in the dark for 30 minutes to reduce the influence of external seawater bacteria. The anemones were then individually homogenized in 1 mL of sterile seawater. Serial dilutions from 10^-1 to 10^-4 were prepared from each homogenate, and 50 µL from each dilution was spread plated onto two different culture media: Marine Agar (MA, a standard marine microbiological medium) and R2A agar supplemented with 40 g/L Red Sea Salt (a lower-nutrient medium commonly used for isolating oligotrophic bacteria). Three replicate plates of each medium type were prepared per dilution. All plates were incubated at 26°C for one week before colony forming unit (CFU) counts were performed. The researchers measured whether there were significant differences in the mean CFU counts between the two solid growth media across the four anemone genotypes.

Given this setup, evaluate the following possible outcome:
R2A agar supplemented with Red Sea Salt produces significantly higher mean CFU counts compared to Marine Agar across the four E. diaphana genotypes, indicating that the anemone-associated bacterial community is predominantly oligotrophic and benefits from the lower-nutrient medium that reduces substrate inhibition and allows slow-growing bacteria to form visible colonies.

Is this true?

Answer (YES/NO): NO